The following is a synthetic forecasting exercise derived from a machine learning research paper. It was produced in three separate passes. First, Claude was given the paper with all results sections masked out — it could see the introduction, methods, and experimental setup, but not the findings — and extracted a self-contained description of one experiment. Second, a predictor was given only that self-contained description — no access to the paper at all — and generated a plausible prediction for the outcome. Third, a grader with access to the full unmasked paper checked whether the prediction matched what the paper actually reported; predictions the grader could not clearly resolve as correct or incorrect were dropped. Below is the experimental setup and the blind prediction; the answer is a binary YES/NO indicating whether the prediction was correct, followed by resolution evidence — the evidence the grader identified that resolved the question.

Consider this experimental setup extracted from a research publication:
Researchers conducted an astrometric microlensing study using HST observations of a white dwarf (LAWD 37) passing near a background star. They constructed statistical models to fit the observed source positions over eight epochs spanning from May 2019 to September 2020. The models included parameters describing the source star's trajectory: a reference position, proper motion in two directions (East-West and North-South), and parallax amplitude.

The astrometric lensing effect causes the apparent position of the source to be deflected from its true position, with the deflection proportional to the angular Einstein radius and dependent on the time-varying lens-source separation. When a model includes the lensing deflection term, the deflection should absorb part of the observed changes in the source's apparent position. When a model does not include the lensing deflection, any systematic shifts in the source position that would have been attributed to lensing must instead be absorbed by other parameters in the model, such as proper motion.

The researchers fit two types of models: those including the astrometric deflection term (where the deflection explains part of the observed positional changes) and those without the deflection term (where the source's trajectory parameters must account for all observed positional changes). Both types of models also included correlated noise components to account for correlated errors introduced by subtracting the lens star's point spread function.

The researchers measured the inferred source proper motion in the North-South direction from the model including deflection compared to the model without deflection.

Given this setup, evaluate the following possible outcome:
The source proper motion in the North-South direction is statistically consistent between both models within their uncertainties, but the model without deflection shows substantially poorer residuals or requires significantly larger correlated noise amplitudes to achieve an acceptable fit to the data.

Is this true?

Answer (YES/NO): NO